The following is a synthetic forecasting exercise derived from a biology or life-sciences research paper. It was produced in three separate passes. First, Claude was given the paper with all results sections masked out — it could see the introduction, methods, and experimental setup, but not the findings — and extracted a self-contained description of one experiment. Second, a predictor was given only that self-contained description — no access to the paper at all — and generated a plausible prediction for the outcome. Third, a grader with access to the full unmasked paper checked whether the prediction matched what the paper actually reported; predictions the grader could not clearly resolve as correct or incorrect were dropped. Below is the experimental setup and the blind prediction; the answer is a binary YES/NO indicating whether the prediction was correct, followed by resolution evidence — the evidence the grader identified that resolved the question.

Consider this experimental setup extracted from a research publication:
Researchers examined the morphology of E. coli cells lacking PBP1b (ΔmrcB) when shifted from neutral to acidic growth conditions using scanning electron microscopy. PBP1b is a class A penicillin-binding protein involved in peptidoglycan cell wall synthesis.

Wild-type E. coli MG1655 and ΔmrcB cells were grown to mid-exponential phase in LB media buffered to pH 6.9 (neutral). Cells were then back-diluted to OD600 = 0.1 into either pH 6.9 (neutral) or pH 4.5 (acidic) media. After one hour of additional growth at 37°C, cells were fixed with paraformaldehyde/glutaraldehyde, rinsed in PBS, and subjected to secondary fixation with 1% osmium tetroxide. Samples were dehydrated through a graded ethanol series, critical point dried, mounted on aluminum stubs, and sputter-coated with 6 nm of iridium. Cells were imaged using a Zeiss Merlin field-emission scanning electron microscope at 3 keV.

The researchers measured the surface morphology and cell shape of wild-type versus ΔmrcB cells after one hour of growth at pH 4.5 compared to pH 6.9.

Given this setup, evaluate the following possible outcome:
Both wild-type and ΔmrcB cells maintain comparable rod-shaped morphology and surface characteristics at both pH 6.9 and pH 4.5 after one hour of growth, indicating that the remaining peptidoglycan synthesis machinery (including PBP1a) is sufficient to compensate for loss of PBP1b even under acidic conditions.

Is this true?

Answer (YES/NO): NO